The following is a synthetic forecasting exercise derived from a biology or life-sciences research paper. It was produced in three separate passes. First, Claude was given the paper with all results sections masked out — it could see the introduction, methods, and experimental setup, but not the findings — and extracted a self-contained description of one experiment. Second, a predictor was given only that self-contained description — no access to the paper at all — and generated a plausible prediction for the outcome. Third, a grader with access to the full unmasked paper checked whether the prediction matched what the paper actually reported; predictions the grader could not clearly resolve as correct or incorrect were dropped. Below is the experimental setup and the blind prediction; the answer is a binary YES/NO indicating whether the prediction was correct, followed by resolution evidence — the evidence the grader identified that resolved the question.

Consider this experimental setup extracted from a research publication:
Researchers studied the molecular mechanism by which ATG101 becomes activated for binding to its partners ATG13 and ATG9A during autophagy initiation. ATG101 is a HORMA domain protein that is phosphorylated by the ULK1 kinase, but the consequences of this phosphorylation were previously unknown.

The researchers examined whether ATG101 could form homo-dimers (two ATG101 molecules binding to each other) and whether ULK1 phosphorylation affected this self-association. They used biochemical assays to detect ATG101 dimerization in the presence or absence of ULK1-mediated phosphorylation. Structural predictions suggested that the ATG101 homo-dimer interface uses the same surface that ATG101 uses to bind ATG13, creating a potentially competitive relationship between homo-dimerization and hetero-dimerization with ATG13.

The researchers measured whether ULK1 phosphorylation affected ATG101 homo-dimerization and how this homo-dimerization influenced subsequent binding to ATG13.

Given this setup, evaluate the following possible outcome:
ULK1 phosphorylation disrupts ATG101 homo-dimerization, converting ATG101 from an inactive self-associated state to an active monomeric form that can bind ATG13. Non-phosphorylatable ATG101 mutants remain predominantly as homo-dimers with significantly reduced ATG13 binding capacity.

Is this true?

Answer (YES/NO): NO